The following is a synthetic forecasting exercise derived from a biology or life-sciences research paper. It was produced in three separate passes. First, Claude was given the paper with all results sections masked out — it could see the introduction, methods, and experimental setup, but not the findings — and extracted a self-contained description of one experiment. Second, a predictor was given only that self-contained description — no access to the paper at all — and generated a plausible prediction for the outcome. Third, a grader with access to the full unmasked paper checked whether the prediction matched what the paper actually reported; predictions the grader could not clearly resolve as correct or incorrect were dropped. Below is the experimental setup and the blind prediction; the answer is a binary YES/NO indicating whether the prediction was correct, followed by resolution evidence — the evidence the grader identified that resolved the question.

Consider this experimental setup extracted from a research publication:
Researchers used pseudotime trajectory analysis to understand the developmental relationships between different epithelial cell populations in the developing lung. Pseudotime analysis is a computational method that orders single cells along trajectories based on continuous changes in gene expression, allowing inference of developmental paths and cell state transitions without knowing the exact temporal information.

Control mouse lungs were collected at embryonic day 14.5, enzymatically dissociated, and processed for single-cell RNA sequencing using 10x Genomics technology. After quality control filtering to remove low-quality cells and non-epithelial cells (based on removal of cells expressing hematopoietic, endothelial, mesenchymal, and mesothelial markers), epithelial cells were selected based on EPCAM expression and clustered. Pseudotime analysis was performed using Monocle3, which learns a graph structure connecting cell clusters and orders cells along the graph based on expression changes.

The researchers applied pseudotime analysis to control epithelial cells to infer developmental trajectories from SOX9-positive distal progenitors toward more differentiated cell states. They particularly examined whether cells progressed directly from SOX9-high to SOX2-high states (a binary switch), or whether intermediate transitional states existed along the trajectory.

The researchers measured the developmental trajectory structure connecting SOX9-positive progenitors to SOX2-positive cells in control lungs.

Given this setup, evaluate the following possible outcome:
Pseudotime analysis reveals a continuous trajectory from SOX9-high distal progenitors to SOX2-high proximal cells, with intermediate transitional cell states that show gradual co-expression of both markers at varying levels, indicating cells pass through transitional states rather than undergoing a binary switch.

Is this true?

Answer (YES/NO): NO